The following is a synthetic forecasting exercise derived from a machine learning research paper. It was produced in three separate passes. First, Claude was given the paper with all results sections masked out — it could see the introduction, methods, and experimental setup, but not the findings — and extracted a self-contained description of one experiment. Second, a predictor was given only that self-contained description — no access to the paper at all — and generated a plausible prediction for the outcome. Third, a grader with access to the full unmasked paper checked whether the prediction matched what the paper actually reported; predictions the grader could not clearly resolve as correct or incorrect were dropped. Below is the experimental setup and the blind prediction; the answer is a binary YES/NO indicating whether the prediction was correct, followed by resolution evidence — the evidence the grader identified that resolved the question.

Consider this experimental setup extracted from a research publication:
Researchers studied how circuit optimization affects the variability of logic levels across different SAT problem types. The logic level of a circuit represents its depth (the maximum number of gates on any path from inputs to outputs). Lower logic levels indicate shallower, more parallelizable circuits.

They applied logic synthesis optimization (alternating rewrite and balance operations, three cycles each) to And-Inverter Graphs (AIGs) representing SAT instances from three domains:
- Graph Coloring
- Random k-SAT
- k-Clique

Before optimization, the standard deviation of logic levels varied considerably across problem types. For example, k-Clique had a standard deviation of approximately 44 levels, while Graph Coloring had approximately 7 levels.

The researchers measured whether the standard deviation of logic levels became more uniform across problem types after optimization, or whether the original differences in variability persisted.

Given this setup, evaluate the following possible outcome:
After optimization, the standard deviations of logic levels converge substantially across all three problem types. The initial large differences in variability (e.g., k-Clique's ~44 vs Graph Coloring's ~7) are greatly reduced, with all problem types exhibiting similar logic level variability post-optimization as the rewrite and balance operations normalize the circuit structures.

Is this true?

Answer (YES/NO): YES